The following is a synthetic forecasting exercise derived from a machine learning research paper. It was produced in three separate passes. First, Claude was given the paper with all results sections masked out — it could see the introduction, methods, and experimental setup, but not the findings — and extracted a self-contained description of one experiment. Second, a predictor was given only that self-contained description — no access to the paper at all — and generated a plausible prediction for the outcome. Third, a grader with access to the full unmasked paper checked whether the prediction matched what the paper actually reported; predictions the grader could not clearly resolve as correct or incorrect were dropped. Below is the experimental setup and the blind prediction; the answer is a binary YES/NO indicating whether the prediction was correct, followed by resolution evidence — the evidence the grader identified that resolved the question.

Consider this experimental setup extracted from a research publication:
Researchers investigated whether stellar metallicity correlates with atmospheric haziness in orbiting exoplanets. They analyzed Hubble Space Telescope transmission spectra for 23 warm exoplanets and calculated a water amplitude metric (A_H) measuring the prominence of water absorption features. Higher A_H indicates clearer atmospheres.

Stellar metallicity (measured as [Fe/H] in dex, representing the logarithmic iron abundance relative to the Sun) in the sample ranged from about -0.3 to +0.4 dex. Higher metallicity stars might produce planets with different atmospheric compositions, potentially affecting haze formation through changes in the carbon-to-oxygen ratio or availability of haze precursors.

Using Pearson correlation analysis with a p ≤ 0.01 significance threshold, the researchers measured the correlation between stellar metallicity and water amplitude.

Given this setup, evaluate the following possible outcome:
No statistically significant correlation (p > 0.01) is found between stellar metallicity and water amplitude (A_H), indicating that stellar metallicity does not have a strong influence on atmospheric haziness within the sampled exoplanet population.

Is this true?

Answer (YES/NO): YES